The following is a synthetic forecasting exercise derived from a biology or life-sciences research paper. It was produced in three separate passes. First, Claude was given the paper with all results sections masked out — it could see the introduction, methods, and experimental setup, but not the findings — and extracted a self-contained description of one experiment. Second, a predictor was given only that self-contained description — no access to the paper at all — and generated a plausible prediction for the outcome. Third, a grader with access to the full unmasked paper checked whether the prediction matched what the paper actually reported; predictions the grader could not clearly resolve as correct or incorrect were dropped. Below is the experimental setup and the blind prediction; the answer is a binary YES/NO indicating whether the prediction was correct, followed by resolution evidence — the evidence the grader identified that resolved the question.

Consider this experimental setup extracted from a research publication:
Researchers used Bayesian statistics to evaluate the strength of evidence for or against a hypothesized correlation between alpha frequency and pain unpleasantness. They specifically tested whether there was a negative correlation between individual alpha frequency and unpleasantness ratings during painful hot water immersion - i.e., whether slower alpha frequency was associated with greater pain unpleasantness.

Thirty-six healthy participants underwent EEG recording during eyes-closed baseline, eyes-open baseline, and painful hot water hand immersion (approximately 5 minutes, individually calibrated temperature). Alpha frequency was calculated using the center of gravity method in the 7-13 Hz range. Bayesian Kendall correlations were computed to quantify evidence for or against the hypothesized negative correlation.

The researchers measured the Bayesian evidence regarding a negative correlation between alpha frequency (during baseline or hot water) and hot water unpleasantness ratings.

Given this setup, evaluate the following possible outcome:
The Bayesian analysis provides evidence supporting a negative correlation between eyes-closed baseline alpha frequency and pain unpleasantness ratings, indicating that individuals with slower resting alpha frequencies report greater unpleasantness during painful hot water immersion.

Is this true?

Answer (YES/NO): NO